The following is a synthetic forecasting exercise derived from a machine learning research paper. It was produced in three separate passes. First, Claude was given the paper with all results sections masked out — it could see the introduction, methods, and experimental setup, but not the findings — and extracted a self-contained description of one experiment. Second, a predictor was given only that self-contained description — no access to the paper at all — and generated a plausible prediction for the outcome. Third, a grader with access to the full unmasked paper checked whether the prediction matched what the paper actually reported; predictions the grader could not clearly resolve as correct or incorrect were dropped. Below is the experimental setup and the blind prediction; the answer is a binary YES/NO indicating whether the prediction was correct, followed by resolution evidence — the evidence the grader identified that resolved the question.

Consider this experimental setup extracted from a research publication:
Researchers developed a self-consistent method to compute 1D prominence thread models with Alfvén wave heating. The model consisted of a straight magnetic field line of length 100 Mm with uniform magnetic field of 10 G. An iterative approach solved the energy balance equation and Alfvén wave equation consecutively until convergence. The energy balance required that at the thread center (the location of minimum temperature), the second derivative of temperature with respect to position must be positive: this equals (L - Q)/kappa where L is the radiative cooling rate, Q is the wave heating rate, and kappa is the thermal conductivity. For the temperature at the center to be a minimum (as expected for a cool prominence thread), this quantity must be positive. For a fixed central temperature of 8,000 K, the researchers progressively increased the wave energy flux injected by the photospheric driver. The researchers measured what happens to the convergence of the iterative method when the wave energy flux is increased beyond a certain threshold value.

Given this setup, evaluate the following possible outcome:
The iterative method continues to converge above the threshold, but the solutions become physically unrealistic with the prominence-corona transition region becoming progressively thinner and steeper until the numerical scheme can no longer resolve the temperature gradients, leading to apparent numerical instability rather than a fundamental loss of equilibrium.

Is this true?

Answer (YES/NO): NO